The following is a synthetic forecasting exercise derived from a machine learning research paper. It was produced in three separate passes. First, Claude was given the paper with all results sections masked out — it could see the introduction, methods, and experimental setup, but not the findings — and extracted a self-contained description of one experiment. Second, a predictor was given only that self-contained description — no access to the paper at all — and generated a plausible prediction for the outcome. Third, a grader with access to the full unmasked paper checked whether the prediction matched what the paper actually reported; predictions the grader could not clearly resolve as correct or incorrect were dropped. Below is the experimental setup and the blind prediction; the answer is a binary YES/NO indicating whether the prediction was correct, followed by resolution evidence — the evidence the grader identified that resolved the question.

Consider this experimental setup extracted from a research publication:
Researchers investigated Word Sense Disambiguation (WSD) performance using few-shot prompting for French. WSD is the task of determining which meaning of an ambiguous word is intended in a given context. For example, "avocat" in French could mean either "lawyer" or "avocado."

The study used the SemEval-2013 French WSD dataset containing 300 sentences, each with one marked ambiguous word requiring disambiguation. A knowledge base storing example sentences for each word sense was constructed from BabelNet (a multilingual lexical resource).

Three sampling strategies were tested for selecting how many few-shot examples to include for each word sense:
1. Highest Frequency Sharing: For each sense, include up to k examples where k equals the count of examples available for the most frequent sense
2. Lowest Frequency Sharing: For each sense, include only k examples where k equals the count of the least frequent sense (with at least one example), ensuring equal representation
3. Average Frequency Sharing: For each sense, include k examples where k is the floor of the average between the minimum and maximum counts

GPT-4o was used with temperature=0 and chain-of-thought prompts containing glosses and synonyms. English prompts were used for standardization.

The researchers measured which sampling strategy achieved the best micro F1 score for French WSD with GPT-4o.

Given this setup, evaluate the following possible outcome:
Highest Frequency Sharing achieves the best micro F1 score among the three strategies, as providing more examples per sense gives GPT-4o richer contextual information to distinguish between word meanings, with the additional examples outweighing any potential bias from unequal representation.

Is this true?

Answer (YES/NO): NO